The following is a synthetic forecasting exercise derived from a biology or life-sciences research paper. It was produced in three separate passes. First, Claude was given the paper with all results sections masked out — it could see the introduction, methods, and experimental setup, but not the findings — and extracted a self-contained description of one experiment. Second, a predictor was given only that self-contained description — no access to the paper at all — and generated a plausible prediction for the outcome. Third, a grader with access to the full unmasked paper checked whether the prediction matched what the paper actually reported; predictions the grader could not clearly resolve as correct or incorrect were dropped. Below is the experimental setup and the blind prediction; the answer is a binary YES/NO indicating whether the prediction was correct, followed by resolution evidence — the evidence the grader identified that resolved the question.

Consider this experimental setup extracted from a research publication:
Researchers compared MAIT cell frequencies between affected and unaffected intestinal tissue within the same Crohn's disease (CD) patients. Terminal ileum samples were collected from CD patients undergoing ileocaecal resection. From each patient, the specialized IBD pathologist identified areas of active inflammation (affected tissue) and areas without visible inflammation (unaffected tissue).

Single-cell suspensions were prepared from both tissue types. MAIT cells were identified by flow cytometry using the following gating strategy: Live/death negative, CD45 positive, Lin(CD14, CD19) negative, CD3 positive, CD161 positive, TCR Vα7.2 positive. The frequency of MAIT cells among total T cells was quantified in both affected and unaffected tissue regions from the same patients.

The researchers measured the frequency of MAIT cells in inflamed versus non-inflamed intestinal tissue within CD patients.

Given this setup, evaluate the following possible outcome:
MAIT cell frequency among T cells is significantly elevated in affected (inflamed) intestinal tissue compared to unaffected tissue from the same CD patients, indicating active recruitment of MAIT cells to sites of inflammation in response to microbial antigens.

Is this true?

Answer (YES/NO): NO